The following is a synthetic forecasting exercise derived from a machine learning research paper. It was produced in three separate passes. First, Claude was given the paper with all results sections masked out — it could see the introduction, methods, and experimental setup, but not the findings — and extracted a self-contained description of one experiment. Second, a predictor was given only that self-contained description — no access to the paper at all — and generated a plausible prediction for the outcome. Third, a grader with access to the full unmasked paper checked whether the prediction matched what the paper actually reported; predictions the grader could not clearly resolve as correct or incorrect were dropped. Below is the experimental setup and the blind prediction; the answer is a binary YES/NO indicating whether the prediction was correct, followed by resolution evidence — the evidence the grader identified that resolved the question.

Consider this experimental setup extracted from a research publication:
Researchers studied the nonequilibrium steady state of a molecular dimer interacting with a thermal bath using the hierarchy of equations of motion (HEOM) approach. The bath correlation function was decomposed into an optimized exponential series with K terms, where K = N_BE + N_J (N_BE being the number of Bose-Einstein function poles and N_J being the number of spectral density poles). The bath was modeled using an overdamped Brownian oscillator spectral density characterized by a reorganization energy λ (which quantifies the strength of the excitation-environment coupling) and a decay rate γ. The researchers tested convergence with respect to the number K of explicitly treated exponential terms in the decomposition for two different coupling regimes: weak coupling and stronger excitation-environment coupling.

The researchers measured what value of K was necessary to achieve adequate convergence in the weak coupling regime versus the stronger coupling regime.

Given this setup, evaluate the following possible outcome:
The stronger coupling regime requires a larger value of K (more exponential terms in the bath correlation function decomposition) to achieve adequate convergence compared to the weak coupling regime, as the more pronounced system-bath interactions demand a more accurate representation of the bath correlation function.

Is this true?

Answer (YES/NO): NO